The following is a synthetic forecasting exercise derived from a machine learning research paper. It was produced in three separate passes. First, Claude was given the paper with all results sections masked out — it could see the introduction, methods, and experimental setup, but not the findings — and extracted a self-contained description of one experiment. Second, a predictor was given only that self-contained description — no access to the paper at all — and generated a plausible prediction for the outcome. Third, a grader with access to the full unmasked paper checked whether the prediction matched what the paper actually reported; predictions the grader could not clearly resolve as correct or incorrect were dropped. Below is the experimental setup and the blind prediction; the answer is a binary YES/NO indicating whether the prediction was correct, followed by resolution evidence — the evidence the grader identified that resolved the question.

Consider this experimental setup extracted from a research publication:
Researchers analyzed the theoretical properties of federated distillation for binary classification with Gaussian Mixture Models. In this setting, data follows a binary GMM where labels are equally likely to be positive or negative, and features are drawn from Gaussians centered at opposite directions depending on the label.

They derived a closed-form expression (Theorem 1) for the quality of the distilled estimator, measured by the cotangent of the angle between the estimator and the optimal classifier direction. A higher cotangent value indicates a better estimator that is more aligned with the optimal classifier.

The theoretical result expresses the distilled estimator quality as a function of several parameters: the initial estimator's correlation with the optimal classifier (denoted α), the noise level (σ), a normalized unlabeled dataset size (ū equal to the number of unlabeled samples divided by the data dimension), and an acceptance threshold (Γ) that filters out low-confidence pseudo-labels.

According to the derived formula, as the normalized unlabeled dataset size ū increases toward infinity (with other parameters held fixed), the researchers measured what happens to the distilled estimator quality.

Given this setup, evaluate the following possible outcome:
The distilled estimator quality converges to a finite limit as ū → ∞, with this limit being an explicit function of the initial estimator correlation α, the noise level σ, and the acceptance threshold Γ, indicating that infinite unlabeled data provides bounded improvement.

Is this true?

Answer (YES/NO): YES